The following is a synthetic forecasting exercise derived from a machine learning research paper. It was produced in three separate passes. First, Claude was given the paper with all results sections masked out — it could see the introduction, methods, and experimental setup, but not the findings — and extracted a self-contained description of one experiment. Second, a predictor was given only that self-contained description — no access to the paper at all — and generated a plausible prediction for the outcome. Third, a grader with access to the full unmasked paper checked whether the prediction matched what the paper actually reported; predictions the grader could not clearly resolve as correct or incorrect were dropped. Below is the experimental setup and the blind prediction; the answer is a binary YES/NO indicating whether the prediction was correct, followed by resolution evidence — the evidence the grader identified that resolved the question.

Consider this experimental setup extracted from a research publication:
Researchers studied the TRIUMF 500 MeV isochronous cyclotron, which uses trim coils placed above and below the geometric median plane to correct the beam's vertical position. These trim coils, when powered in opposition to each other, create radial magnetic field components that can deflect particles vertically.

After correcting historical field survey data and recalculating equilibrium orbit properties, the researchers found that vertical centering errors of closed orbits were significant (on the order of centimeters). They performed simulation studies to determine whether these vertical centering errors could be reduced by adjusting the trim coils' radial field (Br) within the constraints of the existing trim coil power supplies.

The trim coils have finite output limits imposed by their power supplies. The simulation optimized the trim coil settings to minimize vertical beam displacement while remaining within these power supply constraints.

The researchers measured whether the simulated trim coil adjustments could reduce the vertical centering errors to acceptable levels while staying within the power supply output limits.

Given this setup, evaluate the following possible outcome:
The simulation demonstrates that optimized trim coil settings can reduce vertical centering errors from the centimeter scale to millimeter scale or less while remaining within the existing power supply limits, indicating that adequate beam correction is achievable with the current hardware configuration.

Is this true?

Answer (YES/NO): NO